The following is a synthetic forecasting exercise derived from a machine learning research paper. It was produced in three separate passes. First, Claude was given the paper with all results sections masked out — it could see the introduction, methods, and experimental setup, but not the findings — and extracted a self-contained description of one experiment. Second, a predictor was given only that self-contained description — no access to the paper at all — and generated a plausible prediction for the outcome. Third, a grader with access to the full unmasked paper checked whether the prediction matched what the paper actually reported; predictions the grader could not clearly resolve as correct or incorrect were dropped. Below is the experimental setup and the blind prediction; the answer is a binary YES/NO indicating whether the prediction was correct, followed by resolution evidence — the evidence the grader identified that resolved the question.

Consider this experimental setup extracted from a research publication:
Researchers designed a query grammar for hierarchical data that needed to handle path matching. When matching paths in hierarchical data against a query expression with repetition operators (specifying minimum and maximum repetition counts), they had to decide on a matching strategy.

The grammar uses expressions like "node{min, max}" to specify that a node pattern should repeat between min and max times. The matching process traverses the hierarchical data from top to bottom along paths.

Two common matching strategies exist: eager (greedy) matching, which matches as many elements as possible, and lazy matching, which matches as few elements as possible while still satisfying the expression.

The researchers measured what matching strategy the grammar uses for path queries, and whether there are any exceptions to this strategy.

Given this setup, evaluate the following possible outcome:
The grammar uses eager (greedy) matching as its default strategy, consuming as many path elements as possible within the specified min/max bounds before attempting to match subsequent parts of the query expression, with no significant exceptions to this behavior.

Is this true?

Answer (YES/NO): NO